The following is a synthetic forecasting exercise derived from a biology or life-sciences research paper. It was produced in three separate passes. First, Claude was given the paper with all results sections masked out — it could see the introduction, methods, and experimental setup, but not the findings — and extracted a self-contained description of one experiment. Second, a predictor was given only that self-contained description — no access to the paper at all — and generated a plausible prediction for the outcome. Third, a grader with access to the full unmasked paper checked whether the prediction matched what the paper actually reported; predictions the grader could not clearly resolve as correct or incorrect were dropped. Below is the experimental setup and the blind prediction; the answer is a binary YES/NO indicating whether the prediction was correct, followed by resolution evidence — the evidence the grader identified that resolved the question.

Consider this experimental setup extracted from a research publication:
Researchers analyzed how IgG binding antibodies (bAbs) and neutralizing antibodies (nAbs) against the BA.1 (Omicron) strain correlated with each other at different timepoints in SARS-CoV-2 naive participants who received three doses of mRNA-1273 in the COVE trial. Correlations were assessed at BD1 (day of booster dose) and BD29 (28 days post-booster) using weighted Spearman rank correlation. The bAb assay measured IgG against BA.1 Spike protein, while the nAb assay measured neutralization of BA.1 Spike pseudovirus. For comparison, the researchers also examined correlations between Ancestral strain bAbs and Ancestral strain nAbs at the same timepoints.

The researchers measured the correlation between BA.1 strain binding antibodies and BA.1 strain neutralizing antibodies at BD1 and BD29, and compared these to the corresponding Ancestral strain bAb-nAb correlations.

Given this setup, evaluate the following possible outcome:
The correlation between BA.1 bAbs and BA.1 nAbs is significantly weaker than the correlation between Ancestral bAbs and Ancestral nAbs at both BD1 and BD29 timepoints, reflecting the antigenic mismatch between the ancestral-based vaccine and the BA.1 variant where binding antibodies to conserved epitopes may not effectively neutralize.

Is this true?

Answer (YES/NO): YES